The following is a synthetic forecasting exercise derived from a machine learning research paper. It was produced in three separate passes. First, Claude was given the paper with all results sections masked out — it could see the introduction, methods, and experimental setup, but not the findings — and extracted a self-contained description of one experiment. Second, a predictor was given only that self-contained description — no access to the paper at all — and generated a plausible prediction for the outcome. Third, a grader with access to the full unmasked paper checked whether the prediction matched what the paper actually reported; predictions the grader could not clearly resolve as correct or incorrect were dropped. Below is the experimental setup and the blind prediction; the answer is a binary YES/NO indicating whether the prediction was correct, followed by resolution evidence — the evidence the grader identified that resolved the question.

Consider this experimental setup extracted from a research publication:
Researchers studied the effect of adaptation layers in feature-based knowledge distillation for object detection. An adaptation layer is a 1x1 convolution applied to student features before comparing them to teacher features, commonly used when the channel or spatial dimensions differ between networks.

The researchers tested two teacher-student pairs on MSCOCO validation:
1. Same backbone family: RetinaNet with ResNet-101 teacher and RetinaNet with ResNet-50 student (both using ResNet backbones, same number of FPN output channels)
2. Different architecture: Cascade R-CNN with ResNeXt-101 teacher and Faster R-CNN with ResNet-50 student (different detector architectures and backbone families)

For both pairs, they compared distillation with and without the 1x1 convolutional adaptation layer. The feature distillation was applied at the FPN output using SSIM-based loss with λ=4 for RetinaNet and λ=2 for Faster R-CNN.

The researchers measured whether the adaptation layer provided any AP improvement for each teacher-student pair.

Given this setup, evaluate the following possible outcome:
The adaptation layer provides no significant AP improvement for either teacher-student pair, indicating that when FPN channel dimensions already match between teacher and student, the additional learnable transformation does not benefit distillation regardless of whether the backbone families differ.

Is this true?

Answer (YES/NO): NO